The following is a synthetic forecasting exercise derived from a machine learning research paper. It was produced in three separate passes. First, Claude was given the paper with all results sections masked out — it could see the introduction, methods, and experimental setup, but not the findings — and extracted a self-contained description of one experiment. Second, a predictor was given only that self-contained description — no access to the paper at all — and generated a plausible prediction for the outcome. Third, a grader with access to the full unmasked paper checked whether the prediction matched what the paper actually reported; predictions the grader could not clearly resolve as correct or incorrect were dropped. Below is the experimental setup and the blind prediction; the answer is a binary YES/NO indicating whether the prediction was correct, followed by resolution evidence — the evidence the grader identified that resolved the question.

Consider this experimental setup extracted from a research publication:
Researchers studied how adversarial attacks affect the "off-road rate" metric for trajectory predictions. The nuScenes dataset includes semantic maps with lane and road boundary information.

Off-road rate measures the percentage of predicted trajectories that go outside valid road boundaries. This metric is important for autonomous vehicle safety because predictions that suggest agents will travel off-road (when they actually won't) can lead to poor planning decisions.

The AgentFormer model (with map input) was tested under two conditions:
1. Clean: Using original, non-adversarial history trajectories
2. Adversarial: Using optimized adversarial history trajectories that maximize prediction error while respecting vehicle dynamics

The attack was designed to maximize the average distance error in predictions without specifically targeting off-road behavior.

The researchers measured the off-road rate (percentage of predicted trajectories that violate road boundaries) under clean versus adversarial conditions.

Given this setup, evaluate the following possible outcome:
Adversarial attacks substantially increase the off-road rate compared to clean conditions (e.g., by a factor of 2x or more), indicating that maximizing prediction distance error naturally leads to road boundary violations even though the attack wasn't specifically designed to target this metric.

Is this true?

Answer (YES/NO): YES